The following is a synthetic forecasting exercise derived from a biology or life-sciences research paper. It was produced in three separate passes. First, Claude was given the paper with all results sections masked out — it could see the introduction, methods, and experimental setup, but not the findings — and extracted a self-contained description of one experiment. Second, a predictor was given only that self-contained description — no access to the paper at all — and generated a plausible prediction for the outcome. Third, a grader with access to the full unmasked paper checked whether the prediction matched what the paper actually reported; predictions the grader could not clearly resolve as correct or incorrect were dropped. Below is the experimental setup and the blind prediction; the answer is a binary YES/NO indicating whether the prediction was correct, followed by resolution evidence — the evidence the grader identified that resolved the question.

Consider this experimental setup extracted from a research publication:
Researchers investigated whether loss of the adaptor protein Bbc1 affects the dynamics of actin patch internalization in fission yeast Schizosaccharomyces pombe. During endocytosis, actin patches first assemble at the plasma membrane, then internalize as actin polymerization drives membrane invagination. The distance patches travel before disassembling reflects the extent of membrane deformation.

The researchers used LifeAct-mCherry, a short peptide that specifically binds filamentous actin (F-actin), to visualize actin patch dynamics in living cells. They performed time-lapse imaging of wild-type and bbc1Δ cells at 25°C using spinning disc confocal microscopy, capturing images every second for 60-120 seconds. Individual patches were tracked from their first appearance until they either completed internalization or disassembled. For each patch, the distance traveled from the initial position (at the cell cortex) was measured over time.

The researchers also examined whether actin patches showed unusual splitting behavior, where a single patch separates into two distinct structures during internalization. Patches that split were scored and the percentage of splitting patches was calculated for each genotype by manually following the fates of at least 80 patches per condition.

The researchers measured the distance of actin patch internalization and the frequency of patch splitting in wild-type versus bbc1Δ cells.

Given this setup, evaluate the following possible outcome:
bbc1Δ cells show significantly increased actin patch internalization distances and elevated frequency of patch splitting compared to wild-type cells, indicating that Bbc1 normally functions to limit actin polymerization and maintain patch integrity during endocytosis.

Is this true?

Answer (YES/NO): NO